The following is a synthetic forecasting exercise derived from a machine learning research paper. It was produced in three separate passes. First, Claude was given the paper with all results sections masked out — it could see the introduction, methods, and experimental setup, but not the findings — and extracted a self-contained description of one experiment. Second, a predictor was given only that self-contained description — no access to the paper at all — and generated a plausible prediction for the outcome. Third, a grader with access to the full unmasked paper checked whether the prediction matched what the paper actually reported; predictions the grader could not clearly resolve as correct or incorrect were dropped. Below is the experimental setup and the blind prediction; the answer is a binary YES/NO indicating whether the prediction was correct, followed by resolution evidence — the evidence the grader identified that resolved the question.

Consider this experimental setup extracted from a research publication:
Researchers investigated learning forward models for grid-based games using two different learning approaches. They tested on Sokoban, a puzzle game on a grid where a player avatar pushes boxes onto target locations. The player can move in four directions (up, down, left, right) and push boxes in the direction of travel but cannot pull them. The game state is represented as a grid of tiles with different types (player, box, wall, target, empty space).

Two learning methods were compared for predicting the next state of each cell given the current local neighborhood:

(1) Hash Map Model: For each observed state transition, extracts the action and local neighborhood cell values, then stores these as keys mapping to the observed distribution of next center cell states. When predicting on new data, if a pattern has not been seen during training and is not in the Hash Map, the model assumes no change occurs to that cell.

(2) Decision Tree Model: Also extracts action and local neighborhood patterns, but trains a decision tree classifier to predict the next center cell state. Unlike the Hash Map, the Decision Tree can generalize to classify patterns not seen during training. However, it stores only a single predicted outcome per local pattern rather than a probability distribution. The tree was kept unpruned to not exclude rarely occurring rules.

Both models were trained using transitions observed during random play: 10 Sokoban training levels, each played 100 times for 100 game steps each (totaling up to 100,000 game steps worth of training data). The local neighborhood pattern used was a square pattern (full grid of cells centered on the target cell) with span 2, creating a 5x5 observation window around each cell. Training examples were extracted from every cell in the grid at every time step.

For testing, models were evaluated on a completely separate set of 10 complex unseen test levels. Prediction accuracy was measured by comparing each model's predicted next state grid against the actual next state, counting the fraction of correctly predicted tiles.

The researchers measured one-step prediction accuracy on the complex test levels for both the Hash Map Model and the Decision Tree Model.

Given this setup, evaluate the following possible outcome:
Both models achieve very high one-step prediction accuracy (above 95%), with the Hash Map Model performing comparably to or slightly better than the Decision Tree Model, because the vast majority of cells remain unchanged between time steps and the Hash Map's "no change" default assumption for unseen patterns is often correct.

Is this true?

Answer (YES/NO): NO